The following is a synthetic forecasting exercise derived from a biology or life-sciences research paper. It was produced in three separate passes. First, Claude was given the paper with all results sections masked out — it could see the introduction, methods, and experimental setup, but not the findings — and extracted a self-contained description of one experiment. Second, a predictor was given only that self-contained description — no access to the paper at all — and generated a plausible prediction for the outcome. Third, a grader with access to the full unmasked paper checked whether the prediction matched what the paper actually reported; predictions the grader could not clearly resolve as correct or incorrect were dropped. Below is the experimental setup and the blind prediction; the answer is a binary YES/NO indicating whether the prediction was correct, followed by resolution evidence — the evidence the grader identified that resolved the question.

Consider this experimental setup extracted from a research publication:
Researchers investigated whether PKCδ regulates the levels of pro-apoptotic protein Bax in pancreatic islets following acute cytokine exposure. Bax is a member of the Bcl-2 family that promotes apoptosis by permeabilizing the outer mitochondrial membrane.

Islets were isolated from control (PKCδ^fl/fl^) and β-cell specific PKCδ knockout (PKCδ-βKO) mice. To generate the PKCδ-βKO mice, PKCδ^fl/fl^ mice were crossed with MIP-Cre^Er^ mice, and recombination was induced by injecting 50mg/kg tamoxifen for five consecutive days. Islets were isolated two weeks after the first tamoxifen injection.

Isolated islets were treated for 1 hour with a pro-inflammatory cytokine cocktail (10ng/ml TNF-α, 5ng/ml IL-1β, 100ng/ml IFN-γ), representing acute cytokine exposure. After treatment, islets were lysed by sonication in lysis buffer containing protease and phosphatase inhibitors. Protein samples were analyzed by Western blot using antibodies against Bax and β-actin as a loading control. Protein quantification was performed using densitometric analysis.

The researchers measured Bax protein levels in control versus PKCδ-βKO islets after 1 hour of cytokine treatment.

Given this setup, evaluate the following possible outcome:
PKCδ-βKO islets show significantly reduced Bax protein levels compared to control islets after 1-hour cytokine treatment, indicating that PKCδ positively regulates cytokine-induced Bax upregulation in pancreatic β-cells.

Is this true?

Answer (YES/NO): YES